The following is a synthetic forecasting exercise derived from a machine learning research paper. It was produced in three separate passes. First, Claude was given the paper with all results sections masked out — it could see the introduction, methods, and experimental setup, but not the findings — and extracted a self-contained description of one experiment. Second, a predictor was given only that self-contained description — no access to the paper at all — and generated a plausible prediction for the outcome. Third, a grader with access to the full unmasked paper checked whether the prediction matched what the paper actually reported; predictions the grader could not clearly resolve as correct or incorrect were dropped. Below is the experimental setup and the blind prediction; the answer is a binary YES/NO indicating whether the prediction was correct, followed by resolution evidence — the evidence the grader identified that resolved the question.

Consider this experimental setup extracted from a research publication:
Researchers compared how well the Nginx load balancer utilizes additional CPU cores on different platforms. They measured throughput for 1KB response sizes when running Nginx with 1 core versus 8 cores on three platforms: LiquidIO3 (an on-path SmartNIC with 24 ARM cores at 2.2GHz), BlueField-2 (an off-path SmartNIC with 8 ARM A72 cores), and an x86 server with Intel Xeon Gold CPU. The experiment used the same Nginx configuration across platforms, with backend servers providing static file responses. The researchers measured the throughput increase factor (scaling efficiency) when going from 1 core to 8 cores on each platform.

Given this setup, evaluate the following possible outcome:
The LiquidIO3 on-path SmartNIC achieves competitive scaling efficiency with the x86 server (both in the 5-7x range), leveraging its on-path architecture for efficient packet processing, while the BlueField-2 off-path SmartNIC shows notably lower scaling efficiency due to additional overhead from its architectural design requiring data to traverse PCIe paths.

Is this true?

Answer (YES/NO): NO